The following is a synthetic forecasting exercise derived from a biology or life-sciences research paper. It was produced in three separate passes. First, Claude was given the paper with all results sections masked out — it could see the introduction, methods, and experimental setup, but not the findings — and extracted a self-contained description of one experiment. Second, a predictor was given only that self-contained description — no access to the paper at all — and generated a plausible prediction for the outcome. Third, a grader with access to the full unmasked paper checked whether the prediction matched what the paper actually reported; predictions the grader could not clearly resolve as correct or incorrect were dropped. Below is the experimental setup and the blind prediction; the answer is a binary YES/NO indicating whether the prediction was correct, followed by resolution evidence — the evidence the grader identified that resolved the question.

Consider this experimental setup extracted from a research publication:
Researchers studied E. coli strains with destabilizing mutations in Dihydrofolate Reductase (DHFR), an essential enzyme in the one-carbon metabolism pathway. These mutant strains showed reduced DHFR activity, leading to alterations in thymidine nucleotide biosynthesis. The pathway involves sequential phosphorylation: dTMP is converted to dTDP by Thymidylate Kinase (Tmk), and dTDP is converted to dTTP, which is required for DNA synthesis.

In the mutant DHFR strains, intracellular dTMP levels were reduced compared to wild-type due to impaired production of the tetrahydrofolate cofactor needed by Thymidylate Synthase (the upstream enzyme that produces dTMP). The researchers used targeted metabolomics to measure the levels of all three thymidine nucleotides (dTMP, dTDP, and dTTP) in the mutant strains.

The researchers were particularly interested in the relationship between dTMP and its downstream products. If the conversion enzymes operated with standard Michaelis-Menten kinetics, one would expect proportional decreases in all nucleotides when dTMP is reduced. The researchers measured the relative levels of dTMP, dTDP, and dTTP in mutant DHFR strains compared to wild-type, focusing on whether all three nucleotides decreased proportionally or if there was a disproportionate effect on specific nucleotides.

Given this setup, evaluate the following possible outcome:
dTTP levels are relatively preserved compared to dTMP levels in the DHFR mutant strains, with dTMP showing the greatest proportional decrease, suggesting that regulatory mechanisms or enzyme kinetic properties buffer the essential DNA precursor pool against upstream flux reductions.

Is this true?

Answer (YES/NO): NO